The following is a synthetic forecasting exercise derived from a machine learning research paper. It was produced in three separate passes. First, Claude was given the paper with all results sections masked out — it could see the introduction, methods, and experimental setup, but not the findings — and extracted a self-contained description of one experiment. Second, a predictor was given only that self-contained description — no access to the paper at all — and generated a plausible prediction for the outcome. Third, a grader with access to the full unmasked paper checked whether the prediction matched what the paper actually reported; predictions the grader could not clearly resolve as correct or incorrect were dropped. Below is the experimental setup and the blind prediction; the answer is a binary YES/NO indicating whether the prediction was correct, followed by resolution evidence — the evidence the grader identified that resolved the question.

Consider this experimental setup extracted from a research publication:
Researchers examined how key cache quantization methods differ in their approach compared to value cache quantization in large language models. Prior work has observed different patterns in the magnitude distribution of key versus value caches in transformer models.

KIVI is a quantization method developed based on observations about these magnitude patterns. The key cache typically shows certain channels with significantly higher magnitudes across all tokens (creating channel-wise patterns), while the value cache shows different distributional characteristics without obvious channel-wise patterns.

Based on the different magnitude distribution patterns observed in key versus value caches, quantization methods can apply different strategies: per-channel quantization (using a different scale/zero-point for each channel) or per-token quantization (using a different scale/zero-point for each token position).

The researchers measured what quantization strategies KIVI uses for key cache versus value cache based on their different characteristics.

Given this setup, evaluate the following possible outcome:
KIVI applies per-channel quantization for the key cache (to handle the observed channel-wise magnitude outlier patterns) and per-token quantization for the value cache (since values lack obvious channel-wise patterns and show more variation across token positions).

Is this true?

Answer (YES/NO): YES